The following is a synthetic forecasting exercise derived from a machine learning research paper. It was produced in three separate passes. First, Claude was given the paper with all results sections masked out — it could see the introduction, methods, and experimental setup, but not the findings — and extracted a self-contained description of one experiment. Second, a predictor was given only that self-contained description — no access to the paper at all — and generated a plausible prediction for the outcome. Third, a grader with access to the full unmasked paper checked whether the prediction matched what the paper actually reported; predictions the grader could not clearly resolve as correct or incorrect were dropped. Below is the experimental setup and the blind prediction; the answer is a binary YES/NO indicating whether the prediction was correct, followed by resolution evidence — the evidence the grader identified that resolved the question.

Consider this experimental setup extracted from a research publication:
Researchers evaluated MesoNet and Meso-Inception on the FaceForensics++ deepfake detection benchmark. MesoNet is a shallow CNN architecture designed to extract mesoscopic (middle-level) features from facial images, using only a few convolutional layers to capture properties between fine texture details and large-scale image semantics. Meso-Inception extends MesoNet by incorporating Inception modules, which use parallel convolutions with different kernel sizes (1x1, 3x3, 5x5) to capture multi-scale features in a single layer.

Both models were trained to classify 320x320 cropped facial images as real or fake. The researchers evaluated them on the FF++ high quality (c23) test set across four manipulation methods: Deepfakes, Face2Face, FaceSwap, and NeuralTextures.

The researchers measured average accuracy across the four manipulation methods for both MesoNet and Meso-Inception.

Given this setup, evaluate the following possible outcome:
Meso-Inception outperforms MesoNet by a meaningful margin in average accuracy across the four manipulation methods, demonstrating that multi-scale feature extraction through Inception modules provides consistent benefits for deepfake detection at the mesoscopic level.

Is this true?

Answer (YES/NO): NO